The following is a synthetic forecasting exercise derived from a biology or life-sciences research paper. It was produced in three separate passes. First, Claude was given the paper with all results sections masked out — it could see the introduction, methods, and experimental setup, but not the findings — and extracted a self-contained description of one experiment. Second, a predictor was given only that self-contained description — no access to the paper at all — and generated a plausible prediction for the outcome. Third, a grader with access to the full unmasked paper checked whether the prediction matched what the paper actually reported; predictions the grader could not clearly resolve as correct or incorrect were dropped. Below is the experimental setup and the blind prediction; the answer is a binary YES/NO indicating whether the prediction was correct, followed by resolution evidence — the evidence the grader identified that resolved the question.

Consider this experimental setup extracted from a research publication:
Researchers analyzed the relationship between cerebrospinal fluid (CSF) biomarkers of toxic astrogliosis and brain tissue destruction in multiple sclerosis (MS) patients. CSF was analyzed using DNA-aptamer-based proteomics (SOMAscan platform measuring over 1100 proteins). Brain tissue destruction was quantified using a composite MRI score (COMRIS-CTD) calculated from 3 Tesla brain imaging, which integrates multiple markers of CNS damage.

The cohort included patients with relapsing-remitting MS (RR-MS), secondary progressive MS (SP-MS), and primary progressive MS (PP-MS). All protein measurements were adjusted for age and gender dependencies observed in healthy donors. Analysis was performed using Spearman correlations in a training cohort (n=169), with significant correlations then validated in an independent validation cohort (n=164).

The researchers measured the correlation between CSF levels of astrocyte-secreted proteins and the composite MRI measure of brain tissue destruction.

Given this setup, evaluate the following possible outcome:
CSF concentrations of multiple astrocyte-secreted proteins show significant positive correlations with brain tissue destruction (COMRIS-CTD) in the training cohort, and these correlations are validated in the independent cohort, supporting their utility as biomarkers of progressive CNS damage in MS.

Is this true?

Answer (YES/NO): NO